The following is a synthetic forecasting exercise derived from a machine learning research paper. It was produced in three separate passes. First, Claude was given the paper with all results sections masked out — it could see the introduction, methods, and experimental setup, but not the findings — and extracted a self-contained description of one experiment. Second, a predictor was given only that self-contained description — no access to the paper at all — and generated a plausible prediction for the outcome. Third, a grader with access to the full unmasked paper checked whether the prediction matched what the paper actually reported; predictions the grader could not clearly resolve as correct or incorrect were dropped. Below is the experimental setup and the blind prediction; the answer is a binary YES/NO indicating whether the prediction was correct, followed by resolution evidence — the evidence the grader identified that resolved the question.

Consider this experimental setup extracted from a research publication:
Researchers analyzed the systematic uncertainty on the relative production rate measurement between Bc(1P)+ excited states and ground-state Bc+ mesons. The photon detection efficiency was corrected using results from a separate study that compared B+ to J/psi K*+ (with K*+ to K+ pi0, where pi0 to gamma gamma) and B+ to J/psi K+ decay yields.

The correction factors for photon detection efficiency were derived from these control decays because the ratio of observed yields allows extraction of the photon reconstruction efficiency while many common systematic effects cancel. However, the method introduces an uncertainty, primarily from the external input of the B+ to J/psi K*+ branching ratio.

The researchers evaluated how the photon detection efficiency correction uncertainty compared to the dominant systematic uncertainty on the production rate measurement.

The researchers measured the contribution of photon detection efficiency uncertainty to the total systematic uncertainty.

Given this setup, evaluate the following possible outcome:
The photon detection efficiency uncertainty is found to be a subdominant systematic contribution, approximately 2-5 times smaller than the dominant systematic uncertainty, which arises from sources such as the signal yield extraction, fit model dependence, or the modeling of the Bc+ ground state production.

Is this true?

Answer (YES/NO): YES